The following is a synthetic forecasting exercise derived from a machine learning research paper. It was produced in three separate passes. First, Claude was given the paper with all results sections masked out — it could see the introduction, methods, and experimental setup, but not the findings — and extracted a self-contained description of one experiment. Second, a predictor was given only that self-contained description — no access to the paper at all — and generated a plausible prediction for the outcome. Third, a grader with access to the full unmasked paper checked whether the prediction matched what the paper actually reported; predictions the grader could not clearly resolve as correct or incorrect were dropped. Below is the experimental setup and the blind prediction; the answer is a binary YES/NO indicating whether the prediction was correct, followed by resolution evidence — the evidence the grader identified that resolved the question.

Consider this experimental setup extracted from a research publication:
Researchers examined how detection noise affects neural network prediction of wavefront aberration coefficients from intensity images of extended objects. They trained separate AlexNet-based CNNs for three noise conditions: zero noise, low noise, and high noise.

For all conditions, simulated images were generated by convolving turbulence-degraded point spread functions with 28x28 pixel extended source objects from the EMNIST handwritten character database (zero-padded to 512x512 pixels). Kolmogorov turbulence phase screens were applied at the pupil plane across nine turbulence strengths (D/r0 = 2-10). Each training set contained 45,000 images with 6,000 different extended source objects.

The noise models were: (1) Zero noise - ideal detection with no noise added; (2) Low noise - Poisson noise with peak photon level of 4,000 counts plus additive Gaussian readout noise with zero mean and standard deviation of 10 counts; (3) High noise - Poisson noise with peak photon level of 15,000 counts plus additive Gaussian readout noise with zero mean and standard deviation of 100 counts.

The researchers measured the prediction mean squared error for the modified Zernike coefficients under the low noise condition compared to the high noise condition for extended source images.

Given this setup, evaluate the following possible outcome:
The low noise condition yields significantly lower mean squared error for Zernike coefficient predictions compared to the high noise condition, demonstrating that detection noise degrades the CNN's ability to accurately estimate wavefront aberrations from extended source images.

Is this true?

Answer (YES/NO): YES